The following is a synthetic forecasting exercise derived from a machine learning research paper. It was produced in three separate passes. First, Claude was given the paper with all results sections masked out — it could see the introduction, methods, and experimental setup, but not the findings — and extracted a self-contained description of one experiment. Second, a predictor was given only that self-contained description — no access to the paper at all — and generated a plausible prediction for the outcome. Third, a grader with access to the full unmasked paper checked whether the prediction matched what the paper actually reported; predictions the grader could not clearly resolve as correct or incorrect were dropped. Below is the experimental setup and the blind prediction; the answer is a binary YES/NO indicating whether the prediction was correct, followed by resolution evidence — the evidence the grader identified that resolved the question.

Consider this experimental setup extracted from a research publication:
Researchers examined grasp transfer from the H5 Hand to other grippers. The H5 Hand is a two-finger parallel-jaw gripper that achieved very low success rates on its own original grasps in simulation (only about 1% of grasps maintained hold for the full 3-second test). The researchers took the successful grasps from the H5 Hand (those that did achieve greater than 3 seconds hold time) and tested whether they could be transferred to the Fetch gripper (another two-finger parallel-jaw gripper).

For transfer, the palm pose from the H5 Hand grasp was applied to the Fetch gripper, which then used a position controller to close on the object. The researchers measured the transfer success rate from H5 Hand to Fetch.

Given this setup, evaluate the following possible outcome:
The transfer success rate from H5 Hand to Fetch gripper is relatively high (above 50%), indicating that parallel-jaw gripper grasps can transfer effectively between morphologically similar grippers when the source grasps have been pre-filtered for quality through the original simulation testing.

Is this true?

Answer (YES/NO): NO